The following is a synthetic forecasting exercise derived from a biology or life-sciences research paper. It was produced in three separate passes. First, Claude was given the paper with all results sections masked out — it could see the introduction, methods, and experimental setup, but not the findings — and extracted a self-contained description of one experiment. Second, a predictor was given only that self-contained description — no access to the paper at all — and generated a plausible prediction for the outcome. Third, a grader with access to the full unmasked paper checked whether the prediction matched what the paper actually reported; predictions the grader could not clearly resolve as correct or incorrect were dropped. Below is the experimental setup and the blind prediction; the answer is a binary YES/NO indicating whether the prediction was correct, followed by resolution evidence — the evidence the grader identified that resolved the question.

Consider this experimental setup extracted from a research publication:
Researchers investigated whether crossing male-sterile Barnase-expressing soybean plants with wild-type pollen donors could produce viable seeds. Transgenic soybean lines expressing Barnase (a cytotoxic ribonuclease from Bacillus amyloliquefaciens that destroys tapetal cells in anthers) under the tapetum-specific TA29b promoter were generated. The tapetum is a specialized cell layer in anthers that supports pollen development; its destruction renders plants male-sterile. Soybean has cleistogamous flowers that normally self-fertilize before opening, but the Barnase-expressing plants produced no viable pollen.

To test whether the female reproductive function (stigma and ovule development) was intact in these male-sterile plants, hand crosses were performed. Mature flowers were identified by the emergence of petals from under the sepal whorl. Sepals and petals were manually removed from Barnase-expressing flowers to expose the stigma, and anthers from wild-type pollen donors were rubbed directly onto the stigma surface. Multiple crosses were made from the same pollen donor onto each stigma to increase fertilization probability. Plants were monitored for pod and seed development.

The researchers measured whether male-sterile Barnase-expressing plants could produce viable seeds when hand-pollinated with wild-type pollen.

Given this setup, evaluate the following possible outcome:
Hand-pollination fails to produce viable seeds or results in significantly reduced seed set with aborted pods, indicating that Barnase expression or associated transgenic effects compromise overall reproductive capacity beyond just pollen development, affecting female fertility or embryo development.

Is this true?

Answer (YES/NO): NO